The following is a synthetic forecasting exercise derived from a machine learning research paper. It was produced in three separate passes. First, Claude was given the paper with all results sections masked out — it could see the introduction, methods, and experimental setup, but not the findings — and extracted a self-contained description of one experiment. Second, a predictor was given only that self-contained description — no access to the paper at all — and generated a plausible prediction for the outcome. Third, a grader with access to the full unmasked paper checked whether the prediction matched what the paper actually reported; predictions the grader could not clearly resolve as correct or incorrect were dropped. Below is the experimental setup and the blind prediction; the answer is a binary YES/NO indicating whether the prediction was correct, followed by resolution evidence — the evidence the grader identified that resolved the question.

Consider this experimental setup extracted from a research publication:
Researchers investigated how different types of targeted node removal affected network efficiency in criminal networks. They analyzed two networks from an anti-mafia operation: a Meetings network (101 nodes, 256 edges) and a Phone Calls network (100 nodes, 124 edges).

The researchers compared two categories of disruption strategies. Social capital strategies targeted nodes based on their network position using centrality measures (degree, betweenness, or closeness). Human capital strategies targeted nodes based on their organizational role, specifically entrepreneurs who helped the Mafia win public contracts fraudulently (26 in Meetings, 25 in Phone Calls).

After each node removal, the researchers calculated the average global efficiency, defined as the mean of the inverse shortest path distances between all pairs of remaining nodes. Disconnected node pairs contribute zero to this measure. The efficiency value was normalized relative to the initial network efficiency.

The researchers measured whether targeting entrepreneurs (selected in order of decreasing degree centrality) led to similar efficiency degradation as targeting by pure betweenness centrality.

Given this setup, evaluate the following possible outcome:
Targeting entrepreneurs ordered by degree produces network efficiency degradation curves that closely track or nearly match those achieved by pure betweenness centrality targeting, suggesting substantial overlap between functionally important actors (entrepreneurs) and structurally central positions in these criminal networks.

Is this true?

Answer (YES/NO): NO